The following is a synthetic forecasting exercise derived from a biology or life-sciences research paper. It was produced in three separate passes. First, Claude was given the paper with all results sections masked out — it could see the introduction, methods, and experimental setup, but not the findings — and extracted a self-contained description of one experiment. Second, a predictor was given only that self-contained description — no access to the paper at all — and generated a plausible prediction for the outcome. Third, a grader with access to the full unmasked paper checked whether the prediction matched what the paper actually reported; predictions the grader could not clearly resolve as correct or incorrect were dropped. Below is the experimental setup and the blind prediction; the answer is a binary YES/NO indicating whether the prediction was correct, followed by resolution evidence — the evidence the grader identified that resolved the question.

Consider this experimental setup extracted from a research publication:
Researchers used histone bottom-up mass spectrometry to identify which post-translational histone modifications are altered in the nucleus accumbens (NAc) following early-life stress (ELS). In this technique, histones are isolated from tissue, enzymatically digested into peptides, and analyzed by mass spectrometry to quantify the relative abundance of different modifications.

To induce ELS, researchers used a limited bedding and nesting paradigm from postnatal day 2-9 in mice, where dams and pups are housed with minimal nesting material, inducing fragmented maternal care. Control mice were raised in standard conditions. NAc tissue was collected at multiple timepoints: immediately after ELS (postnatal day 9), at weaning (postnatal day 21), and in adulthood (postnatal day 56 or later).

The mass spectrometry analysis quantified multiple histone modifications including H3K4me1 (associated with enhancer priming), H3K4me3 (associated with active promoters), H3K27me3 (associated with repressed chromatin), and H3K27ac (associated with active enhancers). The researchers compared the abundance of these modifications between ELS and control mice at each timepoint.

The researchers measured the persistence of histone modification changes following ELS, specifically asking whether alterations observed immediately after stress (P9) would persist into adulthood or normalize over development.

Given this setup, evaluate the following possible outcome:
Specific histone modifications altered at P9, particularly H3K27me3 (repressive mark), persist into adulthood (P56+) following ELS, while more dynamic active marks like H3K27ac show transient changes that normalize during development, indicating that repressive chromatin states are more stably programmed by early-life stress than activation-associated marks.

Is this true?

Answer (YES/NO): NO